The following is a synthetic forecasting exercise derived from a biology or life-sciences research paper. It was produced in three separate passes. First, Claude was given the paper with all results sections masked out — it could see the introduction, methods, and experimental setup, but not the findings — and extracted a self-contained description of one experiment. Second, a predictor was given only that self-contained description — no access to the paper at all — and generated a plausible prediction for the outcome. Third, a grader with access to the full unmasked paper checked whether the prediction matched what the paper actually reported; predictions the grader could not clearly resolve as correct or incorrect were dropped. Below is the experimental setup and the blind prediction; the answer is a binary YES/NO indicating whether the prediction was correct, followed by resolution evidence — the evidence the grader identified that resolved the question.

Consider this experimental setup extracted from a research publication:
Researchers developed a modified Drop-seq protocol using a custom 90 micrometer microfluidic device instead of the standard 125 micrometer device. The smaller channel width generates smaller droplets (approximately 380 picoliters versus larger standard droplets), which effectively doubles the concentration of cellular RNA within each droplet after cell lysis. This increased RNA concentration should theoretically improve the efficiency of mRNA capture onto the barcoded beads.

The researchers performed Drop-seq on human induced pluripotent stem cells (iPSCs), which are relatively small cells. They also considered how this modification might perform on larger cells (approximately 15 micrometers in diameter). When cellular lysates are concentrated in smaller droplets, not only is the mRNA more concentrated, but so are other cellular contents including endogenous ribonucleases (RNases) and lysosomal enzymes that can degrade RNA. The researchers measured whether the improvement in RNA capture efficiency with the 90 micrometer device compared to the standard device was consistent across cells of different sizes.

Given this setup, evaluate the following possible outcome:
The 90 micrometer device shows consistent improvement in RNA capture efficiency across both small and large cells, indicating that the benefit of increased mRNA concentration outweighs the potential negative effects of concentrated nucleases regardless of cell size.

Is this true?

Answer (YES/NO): NO